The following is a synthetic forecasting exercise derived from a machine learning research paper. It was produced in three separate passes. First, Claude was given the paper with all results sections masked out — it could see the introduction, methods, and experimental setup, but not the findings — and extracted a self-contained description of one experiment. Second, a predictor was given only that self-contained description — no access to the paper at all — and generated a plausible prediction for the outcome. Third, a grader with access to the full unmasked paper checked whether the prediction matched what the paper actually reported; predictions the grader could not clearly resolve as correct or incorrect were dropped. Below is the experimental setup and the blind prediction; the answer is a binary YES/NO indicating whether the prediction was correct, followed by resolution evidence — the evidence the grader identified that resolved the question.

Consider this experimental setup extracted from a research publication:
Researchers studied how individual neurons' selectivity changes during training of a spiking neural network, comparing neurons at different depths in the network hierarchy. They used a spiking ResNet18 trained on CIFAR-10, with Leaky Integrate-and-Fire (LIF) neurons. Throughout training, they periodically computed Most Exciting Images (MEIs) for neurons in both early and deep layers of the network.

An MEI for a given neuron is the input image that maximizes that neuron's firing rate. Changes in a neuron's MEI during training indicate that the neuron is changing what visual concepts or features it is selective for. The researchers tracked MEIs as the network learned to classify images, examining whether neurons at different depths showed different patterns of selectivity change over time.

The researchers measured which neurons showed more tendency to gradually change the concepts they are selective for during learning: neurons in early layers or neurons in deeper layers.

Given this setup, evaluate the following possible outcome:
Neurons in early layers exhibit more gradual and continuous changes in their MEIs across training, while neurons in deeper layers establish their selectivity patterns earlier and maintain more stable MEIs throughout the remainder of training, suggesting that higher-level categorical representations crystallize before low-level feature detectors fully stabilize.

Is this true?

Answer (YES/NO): NO